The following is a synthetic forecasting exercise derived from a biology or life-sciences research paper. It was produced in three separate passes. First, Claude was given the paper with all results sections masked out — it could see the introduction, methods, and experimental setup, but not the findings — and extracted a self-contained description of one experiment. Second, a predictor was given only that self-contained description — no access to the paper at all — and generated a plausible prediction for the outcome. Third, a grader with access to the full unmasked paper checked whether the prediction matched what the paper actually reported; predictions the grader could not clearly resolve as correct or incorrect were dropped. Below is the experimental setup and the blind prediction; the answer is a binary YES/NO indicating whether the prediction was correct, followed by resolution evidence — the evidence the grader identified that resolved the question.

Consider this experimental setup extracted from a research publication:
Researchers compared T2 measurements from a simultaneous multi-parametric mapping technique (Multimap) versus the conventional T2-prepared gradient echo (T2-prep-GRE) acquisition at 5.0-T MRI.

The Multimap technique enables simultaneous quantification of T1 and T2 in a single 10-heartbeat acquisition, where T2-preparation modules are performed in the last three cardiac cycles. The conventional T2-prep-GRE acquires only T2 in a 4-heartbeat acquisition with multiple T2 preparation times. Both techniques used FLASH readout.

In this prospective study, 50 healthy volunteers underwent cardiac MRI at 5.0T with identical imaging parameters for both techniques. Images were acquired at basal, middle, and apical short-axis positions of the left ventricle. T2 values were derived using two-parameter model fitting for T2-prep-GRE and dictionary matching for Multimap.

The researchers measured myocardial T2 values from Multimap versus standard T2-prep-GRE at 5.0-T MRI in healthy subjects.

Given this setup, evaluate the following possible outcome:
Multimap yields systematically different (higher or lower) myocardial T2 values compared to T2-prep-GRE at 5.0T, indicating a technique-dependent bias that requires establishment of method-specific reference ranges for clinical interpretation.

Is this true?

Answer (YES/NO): NO